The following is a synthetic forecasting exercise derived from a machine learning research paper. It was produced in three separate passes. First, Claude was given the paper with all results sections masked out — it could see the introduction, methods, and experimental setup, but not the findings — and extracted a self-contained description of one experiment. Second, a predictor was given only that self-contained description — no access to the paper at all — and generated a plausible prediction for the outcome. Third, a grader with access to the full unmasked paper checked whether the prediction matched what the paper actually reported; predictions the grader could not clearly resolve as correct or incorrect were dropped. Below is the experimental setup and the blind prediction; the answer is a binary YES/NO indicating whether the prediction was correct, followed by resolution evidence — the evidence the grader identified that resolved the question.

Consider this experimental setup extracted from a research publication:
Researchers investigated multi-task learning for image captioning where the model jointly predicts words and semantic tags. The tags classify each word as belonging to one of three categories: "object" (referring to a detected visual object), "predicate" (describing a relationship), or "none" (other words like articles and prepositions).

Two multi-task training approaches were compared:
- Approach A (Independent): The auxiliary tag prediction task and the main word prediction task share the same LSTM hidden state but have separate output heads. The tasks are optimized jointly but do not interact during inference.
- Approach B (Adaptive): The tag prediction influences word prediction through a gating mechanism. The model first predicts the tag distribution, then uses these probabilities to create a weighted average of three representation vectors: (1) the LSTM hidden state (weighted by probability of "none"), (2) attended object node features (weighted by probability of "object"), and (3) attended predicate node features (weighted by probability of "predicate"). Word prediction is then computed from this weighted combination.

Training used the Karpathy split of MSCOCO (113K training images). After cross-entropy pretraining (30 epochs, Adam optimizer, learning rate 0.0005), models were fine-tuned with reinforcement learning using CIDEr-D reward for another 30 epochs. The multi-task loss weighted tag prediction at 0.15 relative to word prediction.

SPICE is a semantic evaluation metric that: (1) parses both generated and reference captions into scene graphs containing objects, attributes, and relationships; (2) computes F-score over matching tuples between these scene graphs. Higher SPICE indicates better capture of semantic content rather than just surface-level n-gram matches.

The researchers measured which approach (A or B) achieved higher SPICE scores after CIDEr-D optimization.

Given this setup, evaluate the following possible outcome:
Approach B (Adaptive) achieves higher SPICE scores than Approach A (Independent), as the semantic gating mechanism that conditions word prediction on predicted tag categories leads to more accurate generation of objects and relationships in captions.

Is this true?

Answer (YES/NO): YES